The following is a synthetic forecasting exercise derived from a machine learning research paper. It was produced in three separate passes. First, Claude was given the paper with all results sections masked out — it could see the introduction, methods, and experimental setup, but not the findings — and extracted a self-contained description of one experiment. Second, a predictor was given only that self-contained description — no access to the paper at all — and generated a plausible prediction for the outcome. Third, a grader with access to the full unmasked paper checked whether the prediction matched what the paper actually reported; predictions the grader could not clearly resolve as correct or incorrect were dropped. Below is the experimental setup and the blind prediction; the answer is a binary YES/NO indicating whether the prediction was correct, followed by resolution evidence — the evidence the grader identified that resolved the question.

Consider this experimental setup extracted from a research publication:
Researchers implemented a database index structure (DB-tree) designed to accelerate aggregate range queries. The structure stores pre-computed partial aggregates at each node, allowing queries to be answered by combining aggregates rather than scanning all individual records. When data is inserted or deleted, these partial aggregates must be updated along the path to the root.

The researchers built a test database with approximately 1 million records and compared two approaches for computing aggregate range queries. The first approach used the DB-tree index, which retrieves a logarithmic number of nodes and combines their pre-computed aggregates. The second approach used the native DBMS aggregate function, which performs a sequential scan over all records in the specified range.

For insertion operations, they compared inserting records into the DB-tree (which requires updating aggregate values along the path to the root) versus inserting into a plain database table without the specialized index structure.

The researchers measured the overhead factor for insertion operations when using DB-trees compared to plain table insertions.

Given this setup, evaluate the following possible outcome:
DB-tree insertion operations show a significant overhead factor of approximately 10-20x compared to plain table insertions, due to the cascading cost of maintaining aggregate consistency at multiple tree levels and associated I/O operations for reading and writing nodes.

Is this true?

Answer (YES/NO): NO